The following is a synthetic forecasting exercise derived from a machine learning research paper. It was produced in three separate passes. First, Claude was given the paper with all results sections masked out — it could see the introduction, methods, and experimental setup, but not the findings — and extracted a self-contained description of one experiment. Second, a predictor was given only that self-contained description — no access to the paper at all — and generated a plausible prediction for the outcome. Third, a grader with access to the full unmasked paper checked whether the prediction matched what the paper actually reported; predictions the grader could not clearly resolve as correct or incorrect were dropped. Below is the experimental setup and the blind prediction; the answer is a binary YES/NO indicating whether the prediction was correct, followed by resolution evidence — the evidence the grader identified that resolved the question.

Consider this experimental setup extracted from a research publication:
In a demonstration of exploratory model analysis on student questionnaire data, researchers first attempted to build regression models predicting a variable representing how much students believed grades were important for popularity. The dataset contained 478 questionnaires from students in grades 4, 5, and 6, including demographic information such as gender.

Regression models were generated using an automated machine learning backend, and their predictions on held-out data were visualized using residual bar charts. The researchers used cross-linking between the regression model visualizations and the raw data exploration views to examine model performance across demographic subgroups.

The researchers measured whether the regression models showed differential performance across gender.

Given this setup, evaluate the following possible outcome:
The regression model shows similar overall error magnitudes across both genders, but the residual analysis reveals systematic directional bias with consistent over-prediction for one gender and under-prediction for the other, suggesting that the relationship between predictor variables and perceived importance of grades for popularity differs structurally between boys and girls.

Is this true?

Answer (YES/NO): NO